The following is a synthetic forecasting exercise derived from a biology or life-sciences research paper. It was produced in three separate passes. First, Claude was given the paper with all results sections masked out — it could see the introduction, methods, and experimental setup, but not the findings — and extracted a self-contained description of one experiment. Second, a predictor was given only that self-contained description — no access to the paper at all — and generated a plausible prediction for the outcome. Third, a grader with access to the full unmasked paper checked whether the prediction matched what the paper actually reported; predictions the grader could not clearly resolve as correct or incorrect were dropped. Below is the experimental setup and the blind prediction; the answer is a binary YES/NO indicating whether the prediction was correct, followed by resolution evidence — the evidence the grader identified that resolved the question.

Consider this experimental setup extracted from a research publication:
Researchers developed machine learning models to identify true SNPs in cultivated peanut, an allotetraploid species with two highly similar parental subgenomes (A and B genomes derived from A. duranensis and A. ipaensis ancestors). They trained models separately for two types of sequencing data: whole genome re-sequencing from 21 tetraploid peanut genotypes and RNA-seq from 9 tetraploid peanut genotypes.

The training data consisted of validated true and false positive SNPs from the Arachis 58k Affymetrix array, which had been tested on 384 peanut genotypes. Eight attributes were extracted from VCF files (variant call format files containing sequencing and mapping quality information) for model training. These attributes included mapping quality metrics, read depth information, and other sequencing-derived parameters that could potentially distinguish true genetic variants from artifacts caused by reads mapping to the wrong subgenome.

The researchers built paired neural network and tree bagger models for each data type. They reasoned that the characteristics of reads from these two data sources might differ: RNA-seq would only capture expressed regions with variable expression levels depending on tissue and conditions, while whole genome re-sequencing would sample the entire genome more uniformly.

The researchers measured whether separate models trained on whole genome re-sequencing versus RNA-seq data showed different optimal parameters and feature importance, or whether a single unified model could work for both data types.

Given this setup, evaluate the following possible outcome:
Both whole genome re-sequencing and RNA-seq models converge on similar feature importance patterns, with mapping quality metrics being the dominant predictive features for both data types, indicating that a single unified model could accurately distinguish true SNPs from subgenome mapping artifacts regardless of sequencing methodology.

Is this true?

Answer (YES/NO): NO